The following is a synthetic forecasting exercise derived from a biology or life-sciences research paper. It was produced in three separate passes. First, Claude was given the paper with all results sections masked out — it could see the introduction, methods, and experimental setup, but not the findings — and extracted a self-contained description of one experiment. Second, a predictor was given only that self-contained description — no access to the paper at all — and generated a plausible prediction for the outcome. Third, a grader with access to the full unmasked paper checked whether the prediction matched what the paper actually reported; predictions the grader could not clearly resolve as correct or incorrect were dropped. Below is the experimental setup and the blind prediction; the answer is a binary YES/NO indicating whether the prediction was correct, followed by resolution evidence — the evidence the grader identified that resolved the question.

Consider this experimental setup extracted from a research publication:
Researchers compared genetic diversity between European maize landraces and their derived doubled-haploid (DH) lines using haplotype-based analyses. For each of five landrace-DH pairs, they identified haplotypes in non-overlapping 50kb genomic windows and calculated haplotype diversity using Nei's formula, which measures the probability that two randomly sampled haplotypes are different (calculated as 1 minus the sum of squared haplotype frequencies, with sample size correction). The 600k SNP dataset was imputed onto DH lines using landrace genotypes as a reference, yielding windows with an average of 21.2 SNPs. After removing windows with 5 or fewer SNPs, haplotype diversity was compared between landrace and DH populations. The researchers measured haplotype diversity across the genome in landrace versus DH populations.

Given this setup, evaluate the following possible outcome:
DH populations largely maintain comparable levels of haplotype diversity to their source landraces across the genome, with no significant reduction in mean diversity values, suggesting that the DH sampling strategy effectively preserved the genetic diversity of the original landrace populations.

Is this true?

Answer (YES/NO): NO